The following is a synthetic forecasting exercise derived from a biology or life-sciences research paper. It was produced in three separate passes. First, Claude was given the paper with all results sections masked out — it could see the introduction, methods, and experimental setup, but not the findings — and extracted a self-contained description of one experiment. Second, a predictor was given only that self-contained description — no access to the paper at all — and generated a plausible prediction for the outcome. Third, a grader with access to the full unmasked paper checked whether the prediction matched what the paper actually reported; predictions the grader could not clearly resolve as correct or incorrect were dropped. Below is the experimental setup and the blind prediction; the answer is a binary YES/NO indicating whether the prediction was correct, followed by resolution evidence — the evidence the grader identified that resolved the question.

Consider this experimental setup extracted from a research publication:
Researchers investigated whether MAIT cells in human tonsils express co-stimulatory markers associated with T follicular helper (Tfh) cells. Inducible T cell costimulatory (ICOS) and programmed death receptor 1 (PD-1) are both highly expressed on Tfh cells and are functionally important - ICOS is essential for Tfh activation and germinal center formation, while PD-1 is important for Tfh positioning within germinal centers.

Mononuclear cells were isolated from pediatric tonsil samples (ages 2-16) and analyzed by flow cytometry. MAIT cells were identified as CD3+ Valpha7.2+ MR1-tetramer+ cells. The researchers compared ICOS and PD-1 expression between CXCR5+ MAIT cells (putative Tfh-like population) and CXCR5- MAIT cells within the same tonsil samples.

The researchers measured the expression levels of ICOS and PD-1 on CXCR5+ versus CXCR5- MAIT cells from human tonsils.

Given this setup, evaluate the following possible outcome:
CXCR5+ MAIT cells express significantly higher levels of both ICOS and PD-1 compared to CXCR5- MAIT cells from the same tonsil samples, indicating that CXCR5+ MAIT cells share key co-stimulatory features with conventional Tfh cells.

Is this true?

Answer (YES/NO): YES